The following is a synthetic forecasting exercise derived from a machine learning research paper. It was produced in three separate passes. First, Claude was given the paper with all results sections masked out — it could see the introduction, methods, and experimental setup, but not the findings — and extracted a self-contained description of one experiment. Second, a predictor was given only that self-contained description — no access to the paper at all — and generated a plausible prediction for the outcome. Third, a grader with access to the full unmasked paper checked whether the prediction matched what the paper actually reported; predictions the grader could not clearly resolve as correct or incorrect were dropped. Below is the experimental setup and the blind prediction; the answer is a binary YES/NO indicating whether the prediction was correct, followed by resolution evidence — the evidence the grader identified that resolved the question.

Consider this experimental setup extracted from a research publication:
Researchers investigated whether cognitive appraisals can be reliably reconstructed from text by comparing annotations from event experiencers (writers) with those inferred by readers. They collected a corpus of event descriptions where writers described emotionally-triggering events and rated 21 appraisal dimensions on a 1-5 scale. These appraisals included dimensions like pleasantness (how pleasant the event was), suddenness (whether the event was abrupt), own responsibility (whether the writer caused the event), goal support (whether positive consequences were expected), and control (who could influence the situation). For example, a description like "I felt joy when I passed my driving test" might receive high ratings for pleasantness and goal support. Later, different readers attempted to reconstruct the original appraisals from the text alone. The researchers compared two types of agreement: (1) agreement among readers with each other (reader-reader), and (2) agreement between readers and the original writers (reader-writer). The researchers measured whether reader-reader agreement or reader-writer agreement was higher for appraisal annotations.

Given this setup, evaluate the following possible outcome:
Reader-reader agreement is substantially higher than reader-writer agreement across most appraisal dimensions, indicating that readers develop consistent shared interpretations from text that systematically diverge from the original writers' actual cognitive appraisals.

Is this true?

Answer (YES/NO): NO